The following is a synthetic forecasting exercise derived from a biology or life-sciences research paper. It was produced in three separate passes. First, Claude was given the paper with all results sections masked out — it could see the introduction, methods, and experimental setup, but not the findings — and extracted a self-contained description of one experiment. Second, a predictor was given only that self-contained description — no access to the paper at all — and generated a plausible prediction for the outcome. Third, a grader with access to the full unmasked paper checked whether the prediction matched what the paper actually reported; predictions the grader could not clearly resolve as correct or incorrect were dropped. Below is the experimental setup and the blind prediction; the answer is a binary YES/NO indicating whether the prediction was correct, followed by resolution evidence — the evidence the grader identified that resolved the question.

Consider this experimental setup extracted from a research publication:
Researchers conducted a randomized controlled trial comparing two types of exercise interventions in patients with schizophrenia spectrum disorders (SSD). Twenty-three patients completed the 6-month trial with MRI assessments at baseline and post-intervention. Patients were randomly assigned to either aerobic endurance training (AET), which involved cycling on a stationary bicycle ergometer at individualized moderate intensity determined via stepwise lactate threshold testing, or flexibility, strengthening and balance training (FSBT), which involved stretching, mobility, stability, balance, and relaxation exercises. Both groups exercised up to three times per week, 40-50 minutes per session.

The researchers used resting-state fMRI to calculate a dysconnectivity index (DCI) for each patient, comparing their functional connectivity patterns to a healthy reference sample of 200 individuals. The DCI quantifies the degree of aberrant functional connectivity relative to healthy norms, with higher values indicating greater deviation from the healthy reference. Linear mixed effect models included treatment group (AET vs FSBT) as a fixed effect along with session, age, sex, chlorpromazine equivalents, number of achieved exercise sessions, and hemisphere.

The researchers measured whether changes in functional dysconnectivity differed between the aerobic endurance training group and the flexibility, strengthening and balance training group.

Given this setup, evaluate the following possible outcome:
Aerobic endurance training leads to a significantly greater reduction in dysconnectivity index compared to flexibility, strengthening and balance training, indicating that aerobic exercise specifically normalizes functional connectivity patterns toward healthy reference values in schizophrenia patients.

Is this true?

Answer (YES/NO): NO